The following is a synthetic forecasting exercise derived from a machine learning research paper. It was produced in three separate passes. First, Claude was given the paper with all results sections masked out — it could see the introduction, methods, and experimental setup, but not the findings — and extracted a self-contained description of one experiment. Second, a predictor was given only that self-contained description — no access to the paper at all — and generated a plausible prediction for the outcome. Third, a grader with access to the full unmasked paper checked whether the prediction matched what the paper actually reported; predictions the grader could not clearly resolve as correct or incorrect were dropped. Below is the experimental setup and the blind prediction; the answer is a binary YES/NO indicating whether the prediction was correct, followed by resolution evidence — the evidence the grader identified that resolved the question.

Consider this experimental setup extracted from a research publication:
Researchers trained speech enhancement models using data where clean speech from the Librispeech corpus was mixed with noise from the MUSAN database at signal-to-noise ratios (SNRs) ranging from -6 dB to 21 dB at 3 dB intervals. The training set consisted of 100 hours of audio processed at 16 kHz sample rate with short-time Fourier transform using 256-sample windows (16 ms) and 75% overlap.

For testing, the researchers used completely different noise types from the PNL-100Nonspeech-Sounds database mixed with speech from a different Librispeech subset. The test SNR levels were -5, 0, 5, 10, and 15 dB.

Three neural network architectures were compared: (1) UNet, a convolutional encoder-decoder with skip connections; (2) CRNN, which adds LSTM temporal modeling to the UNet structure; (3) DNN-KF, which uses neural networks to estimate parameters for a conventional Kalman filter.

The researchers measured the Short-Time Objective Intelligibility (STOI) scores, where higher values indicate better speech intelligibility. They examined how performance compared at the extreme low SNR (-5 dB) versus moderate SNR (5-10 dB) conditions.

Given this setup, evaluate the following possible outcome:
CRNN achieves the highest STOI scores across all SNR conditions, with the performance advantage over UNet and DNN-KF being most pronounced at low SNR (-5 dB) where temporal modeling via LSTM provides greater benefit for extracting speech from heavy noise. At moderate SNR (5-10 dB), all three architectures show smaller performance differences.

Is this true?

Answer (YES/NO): NO